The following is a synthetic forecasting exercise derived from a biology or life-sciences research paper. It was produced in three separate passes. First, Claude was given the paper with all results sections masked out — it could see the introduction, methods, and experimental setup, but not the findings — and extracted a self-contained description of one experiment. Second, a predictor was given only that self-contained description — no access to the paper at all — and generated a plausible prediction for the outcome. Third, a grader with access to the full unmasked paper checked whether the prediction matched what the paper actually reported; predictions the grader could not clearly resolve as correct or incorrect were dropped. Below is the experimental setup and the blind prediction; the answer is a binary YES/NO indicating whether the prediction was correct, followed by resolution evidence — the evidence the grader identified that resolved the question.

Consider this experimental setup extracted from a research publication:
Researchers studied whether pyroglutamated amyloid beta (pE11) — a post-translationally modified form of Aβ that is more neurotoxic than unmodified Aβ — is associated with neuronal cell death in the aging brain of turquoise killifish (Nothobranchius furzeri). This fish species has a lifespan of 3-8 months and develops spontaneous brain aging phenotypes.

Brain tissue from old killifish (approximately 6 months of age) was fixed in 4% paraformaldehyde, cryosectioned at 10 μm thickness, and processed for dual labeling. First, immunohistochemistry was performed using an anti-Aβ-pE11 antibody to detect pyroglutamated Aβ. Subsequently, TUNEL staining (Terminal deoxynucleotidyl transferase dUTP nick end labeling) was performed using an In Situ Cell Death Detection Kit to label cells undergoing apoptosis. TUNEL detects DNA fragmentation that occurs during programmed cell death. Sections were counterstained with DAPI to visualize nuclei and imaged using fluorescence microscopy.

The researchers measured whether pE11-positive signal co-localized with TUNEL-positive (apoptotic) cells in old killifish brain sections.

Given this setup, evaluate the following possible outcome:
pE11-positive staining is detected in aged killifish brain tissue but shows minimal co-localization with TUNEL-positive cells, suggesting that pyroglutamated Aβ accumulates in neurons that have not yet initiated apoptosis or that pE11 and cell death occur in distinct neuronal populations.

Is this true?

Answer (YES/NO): NO